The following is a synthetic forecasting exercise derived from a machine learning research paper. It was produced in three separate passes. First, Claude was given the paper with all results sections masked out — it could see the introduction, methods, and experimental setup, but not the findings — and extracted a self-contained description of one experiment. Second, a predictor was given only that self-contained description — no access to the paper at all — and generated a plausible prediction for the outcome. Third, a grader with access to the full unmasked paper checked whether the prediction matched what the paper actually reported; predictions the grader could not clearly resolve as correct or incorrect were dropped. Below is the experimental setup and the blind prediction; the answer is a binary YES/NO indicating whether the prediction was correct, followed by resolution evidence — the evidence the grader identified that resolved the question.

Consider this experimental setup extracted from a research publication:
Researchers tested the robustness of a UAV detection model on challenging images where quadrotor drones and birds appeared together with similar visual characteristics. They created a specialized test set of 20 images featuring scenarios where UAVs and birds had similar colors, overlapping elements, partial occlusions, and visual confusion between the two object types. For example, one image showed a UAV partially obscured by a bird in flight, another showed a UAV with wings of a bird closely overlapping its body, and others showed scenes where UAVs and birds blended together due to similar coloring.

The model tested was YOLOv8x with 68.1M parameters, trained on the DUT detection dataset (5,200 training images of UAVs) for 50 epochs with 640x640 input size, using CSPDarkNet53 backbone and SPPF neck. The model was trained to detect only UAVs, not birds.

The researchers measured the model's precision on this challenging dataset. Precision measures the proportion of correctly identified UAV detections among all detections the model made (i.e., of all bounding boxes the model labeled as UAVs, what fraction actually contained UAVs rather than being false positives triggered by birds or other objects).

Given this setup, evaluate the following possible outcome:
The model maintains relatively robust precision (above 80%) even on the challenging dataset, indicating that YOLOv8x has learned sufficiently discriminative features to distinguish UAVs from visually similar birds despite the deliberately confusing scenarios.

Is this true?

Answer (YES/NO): NO